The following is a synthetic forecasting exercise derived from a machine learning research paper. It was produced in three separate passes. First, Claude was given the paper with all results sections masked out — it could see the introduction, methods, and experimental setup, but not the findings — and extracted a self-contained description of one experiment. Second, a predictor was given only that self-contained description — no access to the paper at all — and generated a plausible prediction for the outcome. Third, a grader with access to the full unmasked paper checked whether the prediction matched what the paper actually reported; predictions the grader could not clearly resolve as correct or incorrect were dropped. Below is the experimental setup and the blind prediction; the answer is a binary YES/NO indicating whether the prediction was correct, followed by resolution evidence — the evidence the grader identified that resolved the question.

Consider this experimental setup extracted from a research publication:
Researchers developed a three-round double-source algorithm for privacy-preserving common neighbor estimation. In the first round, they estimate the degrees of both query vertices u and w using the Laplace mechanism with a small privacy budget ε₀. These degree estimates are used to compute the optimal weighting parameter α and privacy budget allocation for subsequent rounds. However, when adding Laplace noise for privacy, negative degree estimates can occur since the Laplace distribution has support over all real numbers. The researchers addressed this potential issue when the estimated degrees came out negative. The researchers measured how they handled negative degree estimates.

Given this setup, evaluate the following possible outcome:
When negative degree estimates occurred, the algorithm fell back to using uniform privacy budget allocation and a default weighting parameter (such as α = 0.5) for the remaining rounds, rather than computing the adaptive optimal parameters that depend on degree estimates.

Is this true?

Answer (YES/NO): NO